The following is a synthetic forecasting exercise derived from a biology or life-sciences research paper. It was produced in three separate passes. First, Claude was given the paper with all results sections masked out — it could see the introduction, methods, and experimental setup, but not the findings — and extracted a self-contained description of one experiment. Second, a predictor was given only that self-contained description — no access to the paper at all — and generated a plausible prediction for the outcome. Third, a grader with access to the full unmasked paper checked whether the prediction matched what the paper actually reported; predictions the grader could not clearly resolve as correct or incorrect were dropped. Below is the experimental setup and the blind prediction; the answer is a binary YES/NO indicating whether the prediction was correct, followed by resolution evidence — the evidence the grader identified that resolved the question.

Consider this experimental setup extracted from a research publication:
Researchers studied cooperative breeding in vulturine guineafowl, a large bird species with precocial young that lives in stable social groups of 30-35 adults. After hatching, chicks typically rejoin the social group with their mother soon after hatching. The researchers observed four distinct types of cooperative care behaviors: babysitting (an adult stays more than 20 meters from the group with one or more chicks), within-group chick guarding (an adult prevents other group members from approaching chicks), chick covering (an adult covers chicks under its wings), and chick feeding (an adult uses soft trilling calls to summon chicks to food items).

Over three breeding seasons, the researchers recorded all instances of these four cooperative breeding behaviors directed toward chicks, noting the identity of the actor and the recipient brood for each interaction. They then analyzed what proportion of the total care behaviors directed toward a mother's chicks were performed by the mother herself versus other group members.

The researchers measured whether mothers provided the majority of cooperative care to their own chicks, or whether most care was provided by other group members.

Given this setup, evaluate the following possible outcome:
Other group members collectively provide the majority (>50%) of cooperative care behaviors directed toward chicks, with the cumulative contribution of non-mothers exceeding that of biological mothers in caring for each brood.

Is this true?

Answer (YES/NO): YES